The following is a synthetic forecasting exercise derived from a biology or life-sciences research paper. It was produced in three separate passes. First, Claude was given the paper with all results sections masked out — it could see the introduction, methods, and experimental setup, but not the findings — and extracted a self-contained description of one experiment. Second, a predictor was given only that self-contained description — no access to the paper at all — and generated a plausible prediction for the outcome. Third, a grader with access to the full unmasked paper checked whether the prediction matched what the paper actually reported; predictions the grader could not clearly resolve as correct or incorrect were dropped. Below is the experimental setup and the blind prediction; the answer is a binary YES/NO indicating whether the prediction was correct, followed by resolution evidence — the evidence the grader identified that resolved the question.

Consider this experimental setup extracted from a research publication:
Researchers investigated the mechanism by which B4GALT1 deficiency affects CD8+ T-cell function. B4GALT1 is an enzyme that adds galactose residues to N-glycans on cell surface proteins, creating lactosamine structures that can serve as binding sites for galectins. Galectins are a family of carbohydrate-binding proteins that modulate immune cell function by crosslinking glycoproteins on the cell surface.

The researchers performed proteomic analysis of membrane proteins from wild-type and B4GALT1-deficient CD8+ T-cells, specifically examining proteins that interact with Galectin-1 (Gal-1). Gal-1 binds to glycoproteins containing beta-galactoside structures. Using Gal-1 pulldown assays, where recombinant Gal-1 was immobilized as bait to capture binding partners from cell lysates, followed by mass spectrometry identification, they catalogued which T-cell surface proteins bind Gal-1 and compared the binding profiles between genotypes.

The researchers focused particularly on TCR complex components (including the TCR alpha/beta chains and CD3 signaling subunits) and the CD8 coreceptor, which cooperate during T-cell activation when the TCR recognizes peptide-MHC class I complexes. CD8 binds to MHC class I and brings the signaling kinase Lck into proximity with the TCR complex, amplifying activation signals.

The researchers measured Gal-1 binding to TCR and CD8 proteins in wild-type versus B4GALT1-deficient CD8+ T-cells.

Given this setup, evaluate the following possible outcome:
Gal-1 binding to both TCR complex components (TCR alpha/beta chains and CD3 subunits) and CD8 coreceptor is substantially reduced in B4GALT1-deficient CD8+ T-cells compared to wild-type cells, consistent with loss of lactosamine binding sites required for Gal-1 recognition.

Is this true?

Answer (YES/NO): YES